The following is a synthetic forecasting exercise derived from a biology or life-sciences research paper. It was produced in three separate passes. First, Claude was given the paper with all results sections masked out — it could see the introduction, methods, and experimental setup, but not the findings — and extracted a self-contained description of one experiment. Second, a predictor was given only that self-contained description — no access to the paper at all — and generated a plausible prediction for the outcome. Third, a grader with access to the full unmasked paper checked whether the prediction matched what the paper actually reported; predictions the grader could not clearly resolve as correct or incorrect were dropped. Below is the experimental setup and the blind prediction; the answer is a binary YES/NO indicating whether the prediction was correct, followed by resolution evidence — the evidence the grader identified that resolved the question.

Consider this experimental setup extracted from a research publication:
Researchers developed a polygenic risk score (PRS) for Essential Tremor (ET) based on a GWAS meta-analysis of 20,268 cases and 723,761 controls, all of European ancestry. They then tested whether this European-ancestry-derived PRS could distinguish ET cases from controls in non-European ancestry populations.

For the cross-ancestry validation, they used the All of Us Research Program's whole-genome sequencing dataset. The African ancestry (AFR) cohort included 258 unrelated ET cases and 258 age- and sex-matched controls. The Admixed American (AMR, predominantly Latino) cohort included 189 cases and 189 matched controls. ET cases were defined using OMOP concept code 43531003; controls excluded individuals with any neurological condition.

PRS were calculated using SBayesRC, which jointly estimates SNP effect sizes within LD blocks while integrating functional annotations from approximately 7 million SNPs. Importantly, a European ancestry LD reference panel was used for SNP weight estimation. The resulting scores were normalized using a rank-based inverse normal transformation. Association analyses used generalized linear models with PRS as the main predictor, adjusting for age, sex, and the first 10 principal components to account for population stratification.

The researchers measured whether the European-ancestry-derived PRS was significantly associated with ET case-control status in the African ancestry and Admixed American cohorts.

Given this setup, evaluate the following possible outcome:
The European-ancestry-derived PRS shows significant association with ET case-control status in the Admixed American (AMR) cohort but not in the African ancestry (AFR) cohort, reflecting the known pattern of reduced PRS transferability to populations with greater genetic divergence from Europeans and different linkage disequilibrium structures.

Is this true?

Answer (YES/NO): YES